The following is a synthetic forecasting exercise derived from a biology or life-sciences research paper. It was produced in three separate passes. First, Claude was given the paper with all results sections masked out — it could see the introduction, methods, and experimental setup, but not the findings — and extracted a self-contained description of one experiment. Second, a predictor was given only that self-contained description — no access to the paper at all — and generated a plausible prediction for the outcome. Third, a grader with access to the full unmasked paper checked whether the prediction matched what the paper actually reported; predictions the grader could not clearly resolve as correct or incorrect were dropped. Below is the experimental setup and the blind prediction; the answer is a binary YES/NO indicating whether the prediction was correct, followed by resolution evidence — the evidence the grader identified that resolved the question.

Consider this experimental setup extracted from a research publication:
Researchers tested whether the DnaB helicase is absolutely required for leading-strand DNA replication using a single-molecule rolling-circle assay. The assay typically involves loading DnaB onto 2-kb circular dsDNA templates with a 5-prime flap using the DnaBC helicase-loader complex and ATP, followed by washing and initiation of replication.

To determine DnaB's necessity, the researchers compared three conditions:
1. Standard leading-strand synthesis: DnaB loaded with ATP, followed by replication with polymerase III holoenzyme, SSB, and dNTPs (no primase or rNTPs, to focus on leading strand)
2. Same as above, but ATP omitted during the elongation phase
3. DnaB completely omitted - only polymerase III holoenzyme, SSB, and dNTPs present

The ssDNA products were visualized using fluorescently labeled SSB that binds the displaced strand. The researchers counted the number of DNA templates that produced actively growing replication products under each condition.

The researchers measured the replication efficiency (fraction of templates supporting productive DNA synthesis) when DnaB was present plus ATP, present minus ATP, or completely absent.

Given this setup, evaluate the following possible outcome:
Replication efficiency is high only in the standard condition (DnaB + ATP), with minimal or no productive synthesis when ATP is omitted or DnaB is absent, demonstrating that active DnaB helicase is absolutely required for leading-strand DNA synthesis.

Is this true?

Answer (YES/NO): NO